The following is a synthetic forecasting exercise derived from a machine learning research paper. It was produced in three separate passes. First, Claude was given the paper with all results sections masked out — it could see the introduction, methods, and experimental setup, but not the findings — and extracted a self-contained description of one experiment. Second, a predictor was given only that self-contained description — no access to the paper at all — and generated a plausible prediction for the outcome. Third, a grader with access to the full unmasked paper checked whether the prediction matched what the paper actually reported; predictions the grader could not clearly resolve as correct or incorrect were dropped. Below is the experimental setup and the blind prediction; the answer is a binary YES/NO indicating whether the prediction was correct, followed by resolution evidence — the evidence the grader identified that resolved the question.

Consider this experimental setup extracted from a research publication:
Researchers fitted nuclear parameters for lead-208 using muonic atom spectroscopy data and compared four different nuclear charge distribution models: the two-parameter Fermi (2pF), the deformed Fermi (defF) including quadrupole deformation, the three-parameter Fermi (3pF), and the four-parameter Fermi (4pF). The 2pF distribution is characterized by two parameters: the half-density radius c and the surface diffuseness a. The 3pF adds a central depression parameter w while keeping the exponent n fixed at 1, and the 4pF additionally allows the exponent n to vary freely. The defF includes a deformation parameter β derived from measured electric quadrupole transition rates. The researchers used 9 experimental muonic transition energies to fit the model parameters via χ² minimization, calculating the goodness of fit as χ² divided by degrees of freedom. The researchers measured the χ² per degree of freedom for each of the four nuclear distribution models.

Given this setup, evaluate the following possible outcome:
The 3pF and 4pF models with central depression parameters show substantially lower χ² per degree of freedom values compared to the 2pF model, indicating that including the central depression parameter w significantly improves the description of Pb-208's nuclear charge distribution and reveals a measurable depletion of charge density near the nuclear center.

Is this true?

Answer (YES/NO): NO